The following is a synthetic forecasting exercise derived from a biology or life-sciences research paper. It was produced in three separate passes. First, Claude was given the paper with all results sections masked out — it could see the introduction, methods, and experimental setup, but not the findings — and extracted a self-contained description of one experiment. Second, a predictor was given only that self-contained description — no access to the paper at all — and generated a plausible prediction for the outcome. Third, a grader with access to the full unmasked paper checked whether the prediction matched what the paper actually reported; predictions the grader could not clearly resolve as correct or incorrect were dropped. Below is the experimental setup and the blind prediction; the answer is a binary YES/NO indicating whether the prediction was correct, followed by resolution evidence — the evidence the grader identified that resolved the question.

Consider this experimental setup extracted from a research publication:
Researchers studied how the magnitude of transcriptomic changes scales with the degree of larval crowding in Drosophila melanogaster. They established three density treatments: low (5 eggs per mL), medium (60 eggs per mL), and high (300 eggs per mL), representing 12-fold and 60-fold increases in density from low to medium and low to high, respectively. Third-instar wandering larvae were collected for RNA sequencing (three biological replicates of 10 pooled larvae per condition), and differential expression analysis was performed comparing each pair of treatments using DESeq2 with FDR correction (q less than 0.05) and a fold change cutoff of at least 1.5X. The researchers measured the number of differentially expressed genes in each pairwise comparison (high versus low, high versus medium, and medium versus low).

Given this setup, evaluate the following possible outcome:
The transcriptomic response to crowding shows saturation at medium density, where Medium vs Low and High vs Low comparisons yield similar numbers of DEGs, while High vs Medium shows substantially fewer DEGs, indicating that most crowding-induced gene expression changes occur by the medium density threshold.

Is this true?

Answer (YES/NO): NO